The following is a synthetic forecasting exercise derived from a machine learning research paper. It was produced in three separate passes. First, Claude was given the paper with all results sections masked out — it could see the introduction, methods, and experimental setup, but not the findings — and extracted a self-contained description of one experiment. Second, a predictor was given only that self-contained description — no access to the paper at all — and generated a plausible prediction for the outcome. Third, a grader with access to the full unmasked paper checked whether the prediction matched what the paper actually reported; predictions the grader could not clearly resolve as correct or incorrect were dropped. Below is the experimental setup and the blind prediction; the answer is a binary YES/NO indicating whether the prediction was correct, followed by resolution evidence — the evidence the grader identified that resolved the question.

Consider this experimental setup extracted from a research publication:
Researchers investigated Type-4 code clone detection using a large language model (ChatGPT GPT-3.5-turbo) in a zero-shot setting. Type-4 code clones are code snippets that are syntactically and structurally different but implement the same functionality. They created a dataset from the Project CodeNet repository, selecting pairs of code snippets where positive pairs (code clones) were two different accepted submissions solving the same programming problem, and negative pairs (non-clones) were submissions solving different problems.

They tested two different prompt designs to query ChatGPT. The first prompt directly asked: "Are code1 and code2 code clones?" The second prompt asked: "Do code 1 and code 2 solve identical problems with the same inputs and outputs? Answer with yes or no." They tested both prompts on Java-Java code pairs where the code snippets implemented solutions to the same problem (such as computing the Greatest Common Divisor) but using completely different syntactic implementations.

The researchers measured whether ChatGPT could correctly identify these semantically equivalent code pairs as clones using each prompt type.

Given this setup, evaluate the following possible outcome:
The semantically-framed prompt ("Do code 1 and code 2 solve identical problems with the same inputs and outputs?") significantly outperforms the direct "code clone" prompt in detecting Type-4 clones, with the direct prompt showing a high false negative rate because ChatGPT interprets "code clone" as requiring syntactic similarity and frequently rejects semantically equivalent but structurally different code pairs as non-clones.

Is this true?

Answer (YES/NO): YES